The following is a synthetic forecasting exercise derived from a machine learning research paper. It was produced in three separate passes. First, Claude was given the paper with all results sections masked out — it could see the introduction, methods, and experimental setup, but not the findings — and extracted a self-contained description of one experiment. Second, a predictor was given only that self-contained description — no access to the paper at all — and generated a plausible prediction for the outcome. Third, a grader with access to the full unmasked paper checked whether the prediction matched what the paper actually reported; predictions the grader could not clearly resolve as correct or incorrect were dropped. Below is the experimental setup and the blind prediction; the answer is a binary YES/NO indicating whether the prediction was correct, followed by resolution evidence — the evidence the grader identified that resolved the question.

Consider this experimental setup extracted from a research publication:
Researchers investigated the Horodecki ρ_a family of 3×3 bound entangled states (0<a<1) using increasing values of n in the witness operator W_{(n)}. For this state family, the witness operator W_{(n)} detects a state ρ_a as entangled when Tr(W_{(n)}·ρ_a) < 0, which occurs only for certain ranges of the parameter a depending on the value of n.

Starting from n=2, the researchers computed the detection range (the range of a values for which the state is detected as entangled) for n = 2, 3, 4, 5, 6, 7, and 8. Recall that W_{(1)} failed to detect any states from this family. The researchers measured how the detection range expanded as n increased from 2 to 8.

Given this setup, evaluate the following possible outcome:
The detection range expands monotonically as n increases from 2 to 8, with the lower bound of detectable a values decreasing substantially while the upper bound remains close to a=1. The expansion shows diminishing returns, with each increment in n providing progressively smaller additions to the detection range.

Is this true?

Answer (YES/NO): NO